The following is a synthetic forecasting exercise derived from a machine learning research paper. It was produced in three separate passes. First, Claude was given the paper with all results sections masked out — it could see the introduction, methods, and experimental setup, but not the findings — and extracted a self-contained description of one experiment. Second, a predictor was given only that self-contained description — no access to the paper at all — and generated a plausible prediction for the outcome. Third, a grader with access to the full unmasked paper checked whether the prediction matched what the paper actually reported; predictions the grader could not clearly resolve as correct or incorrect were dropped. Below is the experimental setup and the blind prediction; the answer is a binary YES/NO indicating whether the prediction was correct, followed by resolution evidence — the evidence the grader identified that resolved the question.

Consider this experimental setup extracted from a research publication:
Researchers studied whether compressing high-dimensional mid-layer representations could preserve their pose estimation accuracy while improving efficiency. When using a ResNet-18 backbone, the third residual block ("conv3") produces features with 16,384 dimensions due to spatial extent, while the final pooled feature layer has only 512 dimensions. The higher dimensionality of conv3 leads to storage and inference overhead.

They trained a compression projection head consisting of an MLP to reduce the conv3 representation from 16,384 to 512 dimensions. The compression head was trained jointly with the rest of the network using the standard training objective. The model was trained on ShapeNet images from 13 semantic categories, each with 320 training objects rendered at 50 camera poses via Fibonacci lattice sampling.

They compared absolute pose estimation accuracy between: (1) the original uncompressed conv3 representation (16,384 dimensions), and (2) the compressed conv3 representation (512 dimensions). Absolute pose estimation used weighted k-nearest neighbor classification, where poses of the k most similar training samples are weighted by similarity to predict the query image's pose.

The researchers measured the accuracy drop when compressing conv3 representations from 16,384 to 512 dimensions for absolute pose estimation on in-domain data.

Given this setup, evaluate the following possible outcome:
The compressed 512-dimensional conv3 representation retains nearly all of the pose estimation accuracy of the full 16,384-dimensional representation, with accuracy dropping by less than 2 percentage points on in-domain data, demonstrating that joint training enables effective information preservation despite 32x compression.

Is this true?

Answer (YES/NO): YES